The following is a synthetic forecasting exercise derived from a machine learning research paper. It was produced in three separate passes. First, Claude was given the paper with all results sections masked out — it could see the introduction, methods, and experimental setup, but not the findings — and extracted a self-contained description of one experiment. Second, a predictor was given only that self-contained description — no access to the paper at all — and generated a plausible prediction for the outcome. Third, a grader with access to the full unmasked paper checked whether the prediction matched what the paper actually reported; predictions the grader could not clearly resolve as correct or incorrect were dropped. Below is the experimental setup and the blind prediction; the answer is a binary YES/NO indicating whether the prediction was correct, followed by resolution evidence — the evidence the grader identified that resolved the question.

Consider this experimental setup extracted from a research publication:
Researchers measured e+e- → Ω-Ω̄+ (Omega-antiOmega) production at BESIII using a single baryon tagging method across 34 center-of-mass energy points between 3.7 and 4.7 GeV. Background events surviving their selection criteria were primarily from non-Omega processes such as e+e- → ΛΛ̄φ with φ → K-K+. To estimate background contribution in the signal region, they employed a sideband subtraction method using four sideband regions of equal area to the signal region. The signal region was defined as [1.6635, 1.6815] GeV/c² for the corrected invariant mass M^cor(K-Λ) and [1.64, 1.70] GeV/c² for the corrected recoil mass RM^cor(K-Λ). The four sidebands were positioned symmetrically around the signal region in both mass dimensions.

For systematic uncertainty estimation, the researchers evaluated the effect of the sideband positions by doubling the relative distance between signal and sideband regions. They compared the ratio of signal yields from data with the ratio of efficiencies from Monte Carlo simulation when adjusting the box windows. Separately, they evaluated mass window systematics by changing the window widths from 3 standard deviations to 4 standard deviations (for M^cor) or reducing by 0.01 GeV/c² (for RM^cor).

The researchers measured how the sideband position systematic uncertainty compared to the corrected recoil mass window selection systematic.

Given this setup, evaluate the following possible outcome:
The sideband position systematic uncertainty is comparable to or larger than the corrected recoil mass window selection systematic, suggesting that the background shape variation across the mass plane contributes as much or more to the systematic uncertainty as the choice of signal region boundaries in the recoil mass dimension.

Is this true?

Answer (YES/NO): NO